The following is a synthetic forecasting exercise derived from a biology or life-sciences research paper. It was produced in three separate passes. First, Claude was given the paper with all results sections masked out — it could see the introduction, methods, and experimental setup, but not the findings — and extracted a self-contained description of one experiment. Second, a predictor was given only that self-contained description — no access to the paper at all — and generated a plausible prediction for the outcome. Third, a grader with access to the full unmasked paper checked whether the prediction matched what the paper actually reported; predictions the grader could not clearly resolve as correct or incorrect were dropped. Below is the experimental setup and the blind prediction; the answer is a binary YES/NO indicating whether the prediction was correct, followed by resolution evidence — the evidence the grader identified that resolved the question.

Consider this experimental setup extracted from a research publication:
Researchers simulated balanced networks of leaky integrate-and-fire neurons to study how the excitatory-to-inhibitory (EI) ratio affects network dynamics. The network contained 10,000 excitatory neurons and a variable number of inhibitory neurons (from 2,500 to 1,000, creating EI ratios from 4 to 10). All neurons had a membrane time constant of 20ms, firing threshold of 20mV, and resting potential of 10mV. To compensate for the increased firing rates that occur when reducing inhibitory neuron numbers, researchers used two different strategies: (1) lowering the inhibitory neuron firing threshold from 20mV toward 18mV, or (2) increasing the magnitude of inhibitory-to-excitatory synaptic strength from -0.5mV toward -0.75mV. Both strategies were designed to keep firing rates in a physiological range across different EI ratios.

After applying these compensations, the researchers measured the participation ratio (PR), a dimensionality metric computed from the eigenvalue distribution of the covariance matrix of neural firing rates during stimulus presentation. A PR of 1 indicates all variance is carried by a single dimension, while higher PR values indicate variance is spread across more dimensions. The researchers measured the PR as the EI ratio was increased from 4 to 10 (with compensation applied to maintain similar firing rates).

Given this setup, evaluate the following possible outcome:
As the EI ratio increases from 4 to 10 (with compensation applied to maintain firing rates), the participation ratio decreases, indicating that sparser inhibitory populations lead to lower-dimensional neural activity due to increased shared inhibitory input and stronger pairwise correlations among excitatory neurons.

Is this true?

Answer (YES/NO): NO